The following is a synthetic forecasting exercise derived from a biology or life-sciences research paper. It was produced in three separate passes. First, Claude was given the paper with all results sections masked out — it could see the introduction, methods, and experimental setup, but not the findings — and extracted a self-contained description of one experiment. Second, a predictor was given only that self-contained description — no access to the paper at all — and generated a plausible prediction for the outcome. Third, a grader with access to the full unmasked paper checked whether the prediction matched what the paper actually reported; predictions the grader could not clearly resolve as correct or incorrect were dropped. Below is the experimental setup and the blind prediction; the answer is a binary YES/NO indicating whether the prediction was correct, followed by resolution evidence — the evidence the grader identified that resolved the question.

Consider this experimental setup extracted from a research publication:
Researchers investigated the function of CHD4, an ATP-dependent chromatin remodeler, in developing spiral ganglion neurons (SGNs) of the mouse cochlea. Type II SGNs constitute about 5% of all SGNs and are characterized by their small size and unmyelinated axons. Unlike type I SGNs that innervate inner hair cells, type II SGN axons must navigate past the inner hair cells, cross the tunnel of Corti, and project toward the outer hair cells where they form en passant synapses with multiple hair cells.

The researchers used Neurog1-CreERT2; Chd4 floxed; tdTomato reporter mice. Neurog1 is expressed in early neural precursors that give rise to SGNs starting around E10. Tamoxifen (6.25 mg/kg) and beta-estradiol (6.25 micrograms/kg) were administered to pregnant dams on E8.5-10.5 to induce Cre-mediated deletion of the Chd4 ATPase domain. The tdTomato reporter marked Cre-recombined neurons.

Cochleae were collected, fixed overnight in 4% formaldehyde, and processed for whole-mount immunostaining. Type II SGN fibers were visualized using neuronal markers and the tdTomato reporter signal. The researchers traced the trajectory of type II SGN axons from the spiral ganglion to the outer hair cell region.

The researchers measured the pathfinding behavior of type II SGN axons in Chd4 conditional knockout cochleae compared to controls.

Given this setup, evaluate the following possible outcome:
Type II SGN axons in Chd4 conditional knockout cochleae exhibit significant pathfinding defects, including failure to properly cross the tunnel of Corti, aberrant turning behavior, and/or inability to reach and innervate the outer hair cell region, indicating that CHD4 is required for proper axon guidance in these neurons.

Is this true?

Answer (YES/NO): YES